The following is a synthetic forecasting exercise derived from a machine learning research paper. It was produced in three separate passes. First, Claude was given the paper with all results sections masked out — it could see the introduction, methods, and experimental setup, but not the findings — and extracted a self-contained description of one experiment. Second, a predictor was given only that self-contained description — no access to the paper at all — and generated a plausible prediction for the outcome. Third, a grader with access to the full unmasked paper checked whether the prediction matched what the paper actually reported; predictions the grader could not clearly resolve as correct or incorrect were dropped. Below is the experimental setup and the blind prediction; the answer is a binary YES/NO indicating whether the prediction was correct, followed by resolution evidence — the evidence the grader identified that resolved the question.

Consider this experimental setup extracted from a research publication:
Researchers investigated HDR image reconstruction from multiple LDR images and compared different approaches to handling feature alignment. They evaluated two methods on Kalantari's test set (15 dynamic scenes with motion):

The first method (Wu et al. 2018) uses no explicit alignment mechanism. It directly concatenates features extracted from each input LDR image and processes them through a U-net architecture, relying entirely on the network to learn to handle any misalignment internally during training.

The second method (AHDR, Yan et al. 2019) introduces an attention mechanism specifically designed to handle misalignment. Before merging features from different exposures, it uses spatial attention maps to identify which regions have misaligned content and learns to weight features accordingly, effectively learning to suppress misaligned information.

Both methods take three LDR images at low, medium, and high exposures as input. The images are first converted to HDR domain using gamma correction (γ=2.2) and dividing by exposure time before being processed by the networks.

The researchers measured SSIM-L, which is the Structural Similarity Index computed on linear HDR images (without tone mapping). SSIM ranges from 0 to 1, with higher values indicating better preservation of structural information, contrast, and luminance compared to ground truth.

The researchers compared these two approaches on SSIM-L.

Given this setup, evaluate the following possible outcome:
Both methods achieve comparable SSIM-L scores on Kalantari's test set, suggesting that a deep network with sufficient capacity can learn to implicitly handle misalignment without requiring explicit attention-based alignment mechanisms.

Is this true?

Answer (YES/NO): YES